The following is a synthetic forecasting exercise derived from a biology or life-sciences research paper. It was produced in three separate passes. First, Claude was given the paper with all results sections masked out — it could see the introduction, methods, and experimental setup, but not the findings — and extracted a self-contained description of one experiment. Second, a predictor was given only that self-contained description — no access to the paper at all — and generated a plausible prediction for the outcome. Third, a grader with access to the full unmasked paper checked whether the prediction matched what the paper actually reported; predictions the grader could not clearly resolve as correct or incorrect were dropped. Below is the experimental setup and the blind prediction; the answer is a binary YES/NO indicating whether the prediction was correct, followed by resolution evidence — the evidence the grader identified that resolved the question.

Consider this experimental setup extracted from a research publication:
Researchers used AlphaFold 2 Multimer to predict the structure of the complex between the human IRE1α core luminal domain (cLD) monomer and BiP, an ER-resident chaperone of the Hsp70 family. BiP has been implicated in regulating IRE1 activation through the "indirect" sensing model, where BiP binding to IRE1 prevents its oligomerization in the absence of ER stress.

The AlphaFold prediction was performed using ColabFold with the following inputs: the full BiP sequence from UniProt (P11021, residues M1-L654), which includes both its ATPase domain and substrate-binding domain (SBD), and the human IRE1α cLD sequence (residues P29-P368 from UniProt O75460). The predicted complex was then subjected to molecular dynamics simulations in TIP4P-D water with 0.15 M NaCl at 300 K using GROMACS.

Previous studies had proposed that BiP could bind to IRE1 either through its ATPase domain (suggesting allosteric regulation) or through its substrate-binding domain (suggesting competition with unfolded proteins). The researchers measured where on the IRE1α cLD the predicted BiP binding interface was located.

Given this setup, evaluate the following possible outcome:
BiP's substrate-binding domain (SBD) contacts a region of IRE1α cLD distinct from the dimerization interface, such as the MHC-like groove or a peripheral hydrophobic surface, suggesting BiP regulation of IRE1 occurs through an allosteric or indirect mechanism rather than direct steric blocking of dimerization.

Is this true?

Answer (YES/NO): NO